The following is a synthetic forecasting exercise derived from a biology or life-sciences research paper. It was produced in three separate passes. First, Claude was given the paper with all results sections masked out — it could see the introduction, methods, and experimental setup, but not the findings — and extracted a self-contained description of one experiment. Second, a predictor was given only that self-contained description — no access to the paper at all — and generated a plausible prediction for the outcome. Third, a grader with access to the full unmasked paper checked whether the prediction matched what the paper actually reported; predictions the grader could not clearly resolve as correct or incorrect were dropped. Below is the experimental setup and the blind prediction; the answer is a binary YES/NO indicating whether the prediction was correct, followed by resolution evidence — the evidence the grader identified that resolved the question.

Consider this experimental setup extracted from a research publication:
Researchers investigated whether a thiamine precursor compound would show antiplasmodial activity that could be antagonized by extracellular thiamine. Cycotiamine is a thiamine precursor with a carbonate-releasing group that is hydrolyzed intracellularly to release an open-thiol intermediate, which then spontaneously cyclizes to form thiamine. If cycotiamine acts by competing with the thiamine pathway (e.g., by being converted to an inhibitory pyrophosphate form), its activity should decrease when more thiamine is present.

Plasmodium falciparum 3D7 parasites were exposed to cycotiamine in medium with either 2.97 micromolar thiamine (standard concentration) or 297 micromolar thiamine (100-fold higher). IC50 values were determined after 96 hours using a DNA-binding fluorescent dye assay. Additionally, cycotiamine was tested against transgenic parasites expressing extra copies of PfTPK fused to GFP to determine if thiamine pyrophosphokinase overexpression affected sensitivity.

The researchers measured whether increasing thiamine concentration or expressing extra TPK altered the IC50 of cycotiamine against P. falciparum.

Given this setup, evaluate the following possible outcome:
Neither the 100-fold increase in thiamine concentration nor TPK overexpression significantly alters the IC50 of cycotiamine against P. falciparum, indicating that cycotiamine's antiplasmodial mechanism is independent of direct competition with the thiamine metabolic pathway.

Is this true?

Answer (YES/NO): YES